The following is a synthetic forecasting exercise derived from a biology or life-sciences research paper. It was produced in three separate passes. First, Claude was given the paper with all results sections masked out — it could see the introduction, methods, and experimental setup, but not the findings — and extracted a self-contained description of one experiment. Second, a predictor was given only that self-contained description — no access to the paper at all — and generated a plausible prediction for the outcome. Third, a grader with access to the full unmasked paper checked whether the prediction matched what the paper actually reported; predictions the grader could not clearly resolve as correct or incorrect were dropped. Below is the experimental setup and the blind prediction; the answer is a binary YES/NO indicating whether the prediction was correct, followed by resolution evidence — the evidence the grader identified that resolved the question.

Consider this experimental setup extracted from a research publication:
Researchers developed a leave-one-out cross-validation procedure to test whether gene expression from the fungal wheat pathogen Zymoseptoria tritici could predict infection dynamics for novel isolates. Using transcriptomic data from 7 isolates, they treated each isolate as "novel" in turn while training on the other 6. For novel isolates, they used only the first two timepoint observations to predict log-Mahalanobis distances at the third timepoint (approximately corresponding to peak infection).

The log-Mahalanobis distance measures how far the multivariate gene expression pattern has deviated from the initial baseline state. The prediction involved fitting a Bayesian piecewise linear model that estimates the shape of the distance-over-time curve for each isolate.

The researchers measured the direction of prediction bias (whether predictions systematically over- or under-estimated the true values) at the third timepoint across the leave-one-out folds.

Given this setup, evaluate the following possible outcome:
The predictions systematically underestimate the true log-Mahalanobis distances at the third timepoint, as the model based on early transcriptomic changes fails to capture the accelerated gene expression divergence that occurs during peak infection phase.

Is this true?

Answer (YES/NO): YES